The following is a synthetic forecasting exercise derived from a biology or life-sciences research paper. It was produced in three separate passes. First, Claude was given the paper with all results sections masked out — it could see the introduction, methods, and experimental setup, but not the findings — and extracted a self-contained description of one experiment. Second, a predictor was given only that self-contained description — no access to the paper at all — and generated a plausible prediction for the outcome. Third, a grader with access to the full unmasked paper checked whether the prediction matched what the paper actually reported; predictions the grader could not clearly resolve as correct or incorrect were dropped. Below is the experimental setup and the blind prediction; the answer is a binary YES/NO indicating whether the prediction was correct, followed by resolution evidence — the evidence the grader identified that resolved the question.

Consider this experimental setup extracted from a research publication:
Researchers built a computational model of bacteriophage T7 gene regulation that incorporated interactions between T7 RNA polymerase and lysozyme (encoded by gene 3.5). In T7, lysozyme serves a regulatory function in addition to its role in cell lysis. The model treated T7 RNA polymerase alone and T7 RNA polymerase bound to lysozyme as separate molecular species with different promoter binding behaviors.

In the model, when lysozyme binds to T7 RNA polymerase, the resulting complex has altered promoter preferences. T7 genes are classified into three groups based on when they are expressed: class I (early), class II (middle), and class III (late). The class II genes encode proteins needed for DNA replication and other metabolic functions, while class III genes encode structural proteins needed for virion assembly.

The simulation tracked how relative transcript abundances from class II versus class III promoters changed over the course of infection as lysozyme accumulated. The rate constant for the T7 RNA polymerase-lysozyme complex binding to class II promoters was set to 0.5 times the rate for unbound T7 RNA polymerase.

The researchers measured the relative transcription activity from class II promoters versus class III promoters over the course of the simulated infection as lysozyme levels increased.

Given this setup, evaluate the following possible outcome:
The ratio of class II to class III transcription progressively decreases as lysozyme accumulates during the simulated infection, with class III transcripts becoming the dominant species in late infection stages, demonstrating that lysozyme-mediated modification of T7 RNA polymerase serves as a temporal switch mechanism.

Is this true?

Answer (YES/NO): YES